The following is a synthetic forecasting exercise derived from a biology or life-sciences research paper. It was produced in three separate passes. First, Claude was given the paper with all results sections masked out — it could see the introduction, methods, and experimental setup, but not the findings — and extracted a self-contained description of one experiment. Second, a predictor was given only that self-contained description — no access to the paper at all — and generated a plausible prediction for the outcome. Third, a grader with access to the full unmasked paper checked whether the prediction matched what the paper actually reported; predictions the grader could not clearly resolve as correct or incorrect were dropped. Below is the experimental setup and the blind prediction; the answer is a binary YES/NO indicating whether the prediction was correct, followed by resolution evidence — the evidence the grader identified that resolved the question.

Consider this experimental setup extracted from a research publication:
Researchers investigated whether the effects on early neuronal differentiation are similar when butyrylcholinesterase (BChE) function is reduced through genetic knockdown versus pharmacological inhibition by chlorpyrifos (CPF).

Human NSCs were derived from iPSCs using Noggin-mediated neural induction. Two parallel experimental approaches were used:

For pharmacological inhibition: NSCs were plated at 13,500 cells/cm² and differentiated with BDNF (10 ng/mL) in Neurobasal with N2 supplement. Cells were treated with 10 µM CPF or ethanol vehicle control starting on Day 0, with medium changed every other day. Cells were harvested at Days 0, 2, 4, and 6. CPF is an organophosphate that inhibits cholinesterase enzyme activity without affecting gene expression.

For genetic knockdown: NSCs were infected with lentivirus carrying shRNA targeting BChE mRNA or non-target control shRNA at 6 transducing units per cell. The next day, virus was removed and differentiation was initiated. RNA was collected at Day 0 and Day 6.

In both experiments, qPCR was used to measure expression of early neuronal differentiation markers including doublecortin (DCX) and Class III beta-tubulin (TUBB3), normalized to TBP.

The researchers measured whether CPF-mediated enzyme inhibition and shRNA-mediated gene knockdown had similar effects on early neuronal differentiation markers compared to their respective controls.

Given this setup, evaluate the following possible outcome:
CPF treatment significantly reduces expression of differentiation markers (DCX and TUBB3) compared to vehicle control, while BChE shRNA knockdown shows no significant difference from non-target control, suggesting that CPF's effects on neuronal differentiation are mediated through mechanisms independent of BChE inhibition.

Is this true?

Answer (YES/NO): NO